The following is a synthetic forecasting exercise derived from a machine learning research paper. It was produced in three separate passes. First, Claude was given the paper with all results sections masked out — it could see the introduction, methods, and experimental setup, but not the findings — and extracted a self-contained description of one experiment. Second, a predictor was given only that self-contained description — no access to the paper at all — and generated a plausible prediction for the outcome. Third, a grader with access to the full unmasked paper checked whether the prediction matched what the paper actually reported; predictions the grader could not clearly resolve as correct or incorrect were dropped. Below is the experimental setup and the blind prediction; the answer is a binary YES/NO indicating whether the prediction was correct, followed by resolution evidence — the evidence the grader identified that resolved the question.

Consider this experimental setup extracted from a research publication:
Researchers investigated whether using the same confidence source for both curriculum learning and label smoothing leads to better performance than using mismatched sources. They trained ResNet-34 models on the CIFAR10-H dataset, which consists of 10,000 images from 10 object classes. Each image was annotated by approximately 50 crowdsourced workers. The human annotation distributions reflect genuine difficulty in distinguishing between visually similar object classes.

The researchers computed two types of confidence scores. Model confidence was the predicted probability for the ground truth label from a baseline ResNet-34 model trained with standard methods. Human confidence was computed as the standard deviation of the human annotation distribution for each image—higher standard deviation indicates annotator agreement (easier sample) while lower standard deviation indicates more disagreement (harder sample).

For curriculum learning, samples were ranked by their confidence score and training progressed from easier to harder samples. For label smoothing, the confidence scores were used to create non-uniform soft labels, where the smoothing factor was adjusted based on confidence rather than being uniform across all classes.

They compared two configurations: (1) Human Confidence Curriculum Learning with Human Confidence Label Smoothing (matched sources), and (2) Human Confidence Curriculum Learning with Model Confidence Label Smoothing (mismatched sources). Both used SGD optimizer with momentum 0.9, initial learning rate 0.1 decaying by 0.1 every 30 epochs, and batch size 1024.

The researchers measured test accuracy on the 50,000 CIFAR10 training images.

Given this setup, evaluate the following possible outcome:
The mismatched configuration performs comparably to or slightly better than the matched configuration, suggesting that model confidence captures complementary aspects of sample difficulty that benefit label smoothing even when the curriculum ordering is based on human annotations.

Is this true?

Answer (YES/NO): NO